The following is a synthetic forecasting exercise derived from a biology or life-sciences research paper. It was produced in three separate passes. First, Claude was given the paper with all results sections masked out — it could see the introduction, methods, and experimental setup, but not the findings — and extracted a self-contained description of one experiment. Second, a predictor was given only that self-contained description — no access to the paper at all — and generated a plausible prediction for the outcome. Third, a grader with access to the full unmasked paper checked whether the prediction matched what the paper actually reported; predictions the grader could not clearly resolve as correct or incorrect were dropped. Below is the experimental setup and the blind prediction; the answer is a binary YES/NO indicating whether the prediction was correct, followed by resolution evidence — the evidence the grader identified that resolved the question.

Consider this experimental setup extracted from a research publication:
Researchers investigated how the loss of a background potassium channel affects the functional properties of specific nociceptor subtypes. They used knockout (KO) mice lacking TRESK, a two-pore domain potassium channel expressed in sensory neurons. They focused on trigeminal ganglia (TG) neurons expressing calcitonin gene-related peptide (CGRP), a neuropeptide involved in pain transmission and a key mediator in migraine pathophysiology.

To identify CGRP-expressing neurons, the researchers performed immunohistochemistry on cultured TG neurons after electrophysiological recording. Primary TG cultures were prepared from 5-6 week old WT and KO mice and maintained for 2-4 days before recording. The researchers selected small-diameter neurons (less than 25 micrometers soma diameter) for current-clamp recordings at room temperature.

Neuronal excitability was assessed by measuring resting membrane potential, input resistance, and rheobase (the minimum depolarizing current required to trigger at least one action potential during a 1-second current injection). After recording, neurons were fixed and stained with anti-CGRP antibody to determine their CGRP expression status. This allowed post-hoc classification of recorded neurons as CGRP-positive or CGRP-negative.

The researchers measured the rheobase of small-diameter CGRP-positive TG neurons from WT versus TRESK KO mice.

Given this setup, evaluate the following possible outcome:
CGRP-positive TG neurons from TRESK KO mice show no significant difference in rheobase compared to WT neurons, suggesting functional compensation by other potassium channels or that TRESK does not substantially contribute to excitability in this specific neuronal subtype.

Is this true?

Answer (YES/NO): NO